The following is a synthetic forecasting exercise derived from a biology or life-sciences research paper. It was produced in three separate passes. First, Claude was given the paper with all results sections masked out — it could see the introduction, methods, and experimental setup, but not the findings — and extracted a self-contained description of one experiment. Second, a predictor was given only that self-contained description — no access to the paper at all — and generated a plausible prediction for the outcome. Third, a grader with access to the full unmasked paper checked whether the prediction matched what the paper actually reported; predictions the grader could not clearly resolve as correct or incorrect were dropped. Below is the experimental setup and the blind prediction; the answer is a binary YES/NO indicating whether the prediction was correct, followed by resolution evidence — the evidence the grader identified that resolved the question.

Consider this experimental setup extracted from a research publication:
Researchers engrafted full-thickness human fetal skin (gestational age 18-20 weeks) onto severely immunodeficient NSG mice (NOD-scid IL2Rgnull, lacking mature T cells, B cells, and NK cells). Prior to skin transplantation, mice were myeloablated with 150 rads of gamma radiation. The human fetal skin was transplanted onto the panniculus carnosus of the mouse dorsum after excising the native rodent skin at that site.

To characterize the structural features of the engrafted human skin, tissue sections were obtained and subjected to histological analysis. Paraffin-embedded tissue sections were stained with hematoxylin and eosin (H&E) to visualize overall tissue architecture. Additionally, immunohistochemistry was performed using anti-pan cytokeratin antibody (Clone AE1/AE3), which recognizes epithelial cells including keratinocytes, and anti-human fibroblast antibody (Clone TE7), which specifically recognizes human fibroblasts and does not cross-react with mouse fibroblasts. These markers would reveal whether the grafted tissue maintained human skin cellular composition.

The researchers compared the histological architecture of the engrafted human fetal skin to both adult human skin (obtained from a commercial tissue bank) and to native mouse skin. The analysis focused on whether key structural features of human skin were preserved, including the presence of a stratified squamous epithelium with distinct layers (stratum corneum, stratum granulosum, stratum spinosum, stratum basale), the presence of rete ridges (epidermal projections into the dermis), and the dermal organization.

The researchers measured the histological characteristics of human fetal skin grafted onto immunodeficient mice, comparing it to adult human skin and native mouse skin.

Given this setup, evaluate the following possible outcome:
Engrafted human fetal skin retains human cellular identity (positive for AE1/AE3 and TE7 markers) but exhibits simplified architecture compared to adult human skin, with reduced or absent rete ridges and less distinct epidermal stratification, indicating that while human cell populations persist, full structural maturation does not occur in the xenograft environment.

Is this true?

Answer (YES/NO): NO